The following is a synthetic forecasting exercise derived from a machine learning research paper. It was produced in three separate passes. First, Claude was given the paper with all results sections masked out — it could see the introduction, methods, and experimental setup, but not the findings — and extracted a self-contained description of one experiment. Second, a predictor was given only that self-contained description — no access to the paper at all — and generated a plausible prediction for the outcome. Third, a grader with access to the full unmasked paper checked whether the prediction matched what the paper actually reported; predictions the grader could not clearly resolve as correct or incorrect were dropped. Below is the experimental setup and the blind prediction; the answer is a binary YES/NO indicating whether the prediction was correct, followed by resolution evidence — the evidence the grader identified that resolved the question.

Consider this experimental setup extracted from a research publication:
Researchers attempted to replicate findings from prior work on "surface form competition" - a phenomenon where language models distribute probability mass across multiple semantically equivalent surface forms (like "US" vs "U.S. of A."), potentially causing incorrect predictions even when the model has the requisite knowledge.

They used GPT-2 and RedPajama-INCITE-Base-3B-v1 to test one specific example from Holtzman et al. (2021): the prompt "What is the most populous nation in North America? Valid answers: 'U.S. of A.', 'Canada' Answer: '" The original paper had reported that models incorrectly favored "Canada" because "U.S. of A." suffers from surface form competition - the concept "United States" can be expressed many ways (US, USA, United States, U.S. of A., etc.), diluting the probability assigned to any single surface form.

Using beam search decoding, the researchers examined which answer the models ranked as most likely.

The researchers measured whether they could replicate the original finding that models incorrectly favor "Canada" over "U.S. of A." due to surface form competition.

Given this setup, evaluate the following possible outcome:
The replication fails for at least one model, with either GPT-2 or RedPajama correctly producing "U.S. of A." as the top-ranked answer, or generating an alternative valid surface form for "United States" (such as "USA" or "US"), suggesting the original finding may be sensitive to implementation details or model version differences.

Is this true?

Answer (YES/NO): YES